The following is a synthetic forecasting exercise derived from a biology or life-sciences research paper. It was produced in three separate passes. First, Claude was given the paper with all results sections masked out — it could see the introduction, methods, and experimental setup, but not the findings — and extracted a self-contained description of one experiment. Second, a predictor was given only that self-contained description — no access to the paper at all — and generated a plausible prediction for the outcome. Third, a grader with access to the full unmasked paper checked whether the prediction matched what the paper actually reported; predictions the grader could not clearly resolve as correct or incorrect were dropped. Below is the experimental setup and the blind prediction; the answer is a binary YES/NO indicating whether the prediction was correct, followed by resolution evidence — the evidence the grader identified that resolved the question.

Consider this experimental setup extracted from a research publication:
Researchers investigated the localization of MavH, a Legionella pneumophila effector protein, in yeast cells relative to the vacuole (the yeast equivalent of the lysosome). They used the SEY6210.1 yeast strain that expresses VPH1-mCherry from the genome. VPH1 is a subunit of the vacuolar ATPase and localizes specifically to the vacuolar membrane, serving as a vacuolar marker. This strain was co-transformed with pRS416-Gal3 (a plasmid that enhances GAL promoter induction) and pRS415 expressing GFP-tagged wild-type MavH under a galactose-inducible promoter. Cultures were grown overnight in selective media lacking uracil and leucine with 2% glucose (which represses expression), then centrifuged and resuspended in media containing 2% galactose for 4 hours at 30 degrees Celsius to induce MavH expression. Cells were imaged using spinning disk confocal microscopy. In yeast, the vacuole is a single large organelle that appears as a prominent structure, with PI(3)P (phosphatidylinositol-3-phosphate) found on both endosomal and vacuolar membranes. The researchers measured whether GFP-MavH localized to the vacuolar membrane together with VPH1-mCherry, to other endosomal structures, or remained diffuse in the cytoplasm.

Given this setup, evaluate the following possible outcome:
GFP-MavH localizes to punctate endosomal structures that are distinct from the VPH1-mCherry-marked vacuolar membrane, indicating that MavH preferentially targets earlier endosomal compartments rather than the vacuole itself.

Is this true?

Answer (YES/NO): NO